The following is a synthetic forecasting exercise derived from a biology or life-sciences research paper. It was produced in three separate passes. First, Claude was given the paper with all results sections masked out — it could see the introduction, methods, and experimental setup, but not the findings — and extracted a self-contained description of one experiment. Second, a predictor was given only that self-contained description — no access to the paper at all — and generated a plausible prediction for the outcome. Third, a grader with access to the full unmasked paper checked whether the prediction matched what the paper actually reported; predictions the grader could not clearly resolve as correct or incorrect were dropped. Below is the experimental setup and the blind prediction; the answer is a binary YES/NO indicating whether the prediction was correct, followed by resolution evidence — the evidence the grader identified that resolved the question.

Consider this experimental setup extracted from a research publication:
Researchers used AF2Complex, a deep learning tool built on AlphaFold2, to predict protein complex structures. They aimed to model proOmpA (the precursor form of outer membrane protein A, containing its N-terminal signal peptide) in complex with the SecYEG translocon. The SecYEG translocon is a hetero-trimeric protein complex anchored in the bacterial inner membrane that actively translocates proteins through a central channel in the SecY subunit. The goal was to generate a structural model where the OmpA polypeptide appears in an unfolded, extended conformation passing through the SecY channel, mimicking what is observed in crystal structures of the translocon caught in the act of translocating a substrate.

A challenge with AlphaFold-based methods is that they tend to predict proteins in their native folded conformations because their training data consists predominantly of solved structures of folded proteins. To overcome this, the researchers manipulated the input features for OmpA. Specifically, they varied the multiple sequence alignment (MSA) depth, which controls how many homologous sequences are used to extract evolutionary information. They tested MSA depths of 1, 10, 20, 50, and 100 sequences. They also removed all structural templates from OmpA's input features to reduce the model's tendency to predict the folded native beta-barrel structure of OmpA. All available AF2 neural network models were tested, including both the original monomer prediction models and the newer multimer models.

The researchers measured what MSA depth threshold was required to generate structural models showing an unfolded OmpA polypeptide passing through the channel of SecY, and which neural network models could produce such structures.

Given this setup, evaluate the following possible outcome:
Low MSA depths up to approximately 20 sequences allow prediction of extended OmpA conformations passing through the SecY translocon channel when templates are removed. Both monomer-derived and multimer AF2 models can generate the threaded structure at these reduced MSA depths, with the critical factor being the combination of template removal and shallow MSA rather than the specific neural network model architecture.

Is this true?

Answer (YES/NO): NO